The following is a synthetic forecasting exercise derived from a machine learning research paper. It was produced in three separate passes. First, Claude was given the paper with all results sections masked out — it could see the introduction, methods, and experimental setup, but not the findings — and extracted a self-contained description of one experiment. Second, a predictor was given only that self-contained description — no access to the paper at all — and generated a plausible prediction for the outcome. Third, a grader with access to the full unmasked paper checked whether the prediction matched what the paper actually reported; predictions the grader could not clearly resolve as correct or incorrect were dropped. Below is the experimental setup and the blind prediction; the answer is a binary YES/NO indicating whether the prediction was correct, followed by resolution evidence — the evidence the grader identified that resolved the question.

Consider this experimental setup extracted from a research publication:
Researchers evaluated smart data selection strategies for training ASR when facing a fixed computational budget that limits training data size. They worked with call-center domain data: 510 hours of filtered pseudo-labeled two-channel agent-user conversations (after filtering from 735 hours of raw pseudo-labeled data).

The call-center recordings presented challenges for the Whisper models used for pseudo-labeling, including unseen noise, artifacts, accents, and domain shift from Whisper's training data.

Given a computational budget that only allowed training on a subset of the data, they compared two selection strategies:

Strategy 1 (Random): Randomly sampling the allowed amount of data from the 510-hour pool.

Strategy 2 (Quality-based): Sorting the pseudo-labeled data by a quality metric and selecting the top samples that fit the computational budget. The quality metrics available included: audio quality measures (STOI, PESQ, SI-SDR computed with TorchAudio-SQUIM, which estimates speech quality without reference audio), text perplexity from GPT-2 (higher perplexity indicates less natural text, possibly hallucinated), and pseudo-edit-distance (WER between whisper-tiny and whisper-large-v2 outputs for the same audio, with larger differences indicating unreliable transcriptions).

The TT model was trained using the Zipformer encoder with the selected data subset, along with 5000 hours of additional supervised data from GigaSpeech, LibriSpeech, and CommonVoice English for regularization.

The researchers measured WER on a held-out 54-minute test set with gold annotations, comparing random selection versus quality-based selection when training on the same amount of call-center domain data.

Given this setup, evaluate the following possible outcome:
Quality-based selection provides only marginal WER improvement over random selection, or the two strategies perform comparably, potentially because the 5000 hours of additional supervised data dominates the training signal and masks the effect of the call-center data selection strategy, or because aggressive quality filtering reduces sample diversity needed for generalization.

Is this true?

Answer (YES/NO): YES